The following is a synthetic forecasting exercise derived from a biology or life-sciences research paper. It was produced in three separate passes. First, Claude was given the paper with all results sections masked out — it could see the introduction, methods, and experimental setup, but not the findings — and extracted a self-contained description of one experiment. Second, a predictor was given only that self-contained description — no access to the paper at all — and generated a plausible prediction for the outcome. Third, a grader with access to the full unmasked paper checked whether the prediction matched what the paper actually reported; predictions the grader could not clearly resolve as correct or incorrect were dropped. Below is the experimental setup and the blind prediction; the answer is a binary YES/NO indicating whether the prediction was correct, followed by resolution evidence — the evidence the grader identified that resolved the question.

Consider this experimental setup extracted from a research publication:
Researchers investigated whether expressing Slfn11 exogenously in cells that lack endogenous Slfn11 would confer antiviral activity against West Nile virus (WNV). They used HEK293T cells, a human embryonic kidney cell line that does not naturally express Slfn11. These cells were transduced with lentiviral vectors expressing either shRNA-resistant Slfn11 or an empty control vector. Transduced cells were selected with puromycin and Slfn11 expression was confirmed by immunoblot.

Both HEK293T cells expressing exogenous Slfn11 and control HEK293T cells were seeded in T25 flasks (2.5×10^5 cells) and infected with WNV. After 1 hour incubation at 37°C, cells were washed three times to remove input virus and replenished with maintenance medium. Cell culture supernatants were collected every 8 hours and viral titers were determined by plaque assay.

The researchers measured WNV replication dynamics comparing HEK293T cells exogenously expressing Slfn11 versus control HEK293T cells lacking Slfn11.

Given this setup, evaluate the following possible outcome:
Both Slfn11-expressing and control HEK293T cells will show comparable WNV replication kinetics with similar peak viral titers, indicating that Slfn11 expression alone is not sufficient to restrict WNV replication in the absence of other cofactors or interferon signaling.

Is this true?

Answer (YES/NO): YES